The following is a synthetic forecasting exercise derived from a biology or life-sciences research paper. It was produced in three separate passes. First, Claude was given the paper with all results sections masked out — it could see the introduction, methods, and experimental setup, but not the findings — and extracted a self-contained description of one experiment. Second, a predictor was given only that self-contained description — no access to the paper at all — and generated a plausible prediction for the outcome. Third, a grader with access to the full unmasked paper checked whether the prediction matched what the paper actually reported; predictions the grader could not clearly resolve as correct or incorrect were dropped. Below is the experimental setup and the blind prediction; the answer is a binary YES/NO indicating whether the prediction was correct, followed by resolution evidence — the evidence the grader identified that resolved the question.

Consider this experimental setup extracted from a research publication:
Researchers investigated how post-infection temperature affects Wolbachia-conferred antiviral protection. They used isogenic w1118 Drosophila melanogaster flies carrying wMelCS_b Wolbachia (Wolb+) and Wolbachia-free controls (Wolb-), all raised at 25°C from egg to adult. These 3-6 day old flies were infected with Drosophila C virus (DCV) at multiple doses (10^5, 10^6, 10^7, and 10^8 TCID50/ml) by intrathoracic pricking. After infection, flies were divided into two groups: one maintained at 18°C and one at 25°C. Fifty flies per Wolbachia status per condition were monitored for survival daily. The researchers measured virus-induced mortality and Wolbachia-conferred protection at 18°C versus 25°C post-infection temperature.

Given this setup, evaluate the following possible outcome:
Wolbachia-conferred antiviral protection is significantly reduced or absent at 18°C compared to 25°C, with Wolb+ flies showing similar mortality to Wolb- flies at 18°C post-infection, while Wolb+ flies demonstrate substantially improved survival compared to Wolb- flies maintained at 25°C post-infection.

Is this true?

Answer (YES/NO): NO